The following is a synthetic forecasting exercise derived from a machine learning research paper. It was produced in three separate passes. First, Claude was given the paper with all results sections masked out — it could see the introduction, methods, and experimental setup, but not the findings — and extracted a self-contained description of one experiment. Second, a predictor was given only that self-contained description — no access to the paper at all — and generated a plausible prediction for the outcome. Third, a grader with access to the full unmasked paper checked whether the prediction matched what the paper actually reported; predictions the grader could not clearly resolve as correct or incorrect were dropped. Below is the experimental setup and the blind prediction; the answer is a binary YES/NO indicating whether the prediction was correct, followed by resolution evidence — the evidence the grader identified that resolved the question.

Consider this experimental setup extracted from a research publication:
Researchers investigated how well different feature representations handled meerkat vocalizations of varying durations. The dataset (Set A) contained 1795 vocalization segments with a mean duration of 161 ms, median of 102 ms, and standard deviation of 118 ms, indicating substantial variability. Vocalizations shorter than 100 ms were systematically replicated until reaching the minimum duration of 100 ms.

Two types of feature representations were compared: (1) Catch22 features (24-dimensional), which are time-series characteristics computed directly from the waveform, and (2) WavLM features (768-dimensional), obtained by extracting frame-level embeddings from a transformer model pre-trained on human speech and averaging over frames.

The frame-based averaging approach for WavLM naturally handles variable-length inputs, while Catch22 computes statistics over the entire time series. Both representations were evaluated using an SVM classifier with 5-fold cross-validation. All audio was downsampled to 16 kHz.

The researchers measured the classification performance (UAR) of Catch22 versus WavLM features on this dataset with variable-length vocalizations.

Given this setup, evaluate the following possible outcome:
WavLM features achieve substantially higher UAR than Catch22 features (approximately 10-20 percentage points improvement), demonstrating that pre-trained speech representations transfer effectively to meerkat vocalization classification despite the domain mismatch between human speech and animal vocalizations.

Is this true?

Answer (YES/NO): YES